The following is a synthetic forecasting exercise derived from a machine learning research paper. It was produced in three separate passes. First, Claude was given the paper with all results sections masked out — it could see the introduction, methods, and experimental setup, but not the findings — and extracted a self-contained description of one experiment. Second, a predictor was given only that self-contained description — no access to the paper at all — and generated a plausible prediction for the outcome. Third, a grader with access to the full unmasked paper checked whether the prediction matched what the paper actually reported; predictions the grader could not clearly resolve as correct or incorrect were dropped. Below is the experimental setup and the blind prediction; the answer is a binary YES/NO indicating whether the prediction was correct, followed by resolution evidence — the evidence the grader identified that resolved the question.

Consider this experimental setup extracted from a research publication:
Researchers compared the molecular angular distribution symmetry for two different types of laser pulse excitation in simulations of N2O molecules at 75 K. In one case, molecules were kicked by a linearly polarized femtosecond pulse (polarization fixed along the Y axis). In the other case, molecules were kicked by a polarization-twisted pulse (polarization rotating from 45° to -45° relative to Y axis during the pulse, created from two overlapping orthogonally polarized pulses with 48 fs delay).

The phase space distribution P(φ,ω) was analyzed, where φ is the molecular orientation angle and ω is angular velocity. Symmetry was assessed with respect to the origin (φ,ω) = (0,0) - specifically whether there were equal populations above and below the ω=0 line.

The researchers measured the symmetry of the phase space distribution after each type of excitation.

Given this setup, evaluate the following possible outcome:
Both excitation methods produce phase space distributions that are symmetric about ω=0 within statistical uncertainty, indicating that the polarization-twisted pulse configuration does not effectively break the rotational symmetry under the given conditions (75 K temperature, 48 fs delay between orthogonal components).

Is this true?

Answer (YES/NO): NO